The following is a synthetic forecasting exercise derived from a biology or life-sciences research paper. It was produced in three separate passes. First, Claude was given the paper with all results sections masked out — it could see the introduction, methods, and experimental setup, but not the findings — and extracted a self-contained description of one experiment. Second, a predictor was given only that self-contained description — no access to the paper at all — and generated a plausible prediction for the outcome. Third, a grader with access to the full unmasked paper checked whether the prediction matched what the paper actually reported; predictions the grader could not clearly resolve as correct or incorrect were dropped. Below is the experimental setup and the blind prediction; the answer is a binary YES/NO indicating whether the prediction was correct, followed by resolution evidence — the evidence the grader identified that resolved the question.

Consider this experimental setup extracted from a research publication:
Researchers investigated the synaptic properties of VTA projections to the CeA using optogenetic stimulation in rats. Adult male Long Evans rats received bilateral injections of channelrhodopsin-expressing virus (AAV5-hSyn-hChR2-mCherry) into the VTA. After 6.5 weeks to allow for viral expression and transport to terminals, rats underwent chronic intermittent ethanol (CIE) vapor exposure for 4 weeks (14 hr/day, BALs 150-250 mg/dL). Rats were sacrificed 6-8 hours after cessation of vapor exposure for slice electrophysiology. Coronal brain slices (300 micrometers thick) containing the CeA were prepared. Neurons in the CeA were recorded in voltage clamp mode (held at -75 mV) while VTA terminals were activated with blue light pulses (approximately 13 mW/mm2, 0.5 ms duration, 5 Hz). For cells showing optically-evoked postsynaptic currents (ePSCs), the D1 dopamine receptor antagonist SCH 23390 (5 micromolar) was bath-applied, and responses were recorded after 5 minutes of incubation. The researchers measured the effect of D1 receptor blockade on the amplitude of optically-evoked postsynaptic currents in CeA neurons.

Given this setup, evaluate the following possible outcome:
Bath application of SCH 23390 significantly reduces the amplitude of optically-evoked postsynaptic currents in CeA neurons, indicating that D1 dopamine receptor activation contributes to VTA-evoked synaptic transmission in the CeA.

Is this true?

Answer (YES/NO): NO